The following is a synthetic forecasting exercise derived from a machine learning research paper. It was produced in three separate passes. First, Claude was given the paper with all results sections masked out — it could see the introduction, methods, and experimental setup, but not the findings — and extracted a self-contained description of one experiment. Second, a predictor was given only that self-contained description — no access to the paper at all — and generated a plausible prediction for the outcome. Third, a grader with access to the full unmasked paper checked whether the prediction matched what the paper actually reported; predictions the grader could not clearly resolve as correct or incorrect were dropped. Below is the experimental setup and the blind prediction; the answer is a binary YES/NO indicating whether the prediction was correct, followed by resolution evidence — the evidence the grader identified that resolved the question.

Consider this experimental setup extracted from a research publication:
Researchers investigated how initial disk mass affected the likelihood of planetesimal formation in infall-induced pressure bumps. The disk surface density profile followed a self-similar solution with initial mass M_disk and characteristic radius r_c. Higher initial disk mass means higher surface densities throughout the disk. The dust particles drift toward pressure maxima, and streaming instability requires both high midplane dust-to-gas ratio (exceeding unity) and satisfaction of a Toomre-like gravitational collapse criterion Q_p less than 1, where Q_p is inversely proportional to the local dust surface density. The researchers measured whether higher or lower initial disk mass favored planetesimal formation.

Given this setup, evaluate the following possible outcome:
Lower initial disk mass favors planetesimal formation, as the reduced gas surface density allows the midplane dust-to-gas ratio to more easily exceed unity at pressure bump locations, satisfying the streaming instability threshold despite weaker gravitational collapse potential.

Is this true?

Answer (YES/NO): YES